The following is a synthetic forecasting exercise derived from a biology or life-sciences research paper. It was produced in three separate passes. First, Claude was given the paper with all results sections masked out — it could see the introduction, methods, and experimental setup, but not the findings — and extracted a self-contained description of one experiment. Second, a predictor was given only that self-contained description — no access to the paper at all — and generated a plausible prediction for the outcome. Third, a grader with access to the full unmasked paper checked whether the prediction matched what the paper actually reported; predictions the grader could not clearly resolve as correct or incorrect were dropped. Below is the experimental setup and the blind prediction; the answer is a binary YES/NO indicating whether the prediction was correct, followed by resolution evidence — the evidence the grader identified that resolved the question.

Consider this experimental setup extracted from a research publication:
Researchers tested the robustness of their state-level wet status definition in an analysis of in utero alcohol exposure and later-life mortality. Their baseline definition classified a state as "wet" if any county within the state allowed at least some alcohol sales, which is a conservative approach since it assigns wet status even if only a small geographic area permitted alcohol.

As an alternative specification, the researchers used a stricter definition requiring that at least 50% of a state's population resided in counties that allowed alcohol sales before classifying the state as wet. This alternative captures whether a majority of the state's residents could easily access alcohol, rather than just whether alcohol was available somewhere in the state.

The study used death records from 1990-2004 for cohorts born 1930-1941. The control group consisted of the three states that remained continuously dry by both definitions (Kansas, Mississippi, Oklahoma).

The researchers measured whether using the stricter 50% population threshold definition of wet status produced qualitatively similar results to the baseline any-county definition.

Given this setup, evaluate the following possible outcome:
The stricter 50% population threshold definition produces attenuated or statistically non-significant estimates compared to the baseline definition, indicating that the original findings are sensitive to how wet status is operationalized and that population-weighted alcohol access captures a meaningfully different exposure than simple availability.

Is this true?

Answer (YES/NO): NO